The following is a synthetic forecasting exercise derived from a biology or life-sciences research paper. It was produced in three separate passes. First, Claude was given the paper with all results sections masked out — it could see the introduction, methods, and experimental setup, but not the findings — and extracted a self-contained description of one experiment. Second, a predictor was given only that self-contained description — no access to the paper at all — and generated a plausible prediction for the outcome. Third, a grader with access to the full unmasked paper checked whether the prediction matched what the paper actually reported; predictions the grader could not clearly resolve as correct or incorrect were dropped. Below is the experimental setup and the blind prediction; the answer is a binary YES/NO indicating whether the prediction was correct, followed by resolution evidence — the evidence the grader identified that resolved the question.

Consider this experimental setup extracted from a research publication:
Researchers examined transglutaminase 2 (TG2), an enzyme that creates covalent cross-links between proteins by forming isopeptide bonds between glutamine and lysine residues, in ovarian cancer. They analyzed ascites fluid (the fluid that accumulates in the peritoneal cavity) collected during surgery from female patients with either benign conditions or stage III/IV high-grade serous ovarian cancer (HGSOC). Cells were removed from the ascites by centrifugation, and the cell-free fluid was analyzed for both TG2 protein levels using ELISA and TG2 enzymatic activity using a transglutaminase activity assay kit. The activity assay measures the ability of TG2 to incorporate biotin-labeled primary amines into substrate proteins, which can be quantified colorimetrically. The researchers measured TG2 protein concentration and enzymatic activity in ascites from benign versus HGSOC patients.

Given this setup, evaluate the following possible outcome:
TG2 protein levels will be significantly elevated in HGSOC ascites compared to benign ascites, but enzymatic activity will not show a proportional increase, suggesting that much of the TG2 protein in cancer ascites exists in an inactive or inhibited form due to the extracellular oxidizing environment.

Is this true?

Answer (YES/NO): NO